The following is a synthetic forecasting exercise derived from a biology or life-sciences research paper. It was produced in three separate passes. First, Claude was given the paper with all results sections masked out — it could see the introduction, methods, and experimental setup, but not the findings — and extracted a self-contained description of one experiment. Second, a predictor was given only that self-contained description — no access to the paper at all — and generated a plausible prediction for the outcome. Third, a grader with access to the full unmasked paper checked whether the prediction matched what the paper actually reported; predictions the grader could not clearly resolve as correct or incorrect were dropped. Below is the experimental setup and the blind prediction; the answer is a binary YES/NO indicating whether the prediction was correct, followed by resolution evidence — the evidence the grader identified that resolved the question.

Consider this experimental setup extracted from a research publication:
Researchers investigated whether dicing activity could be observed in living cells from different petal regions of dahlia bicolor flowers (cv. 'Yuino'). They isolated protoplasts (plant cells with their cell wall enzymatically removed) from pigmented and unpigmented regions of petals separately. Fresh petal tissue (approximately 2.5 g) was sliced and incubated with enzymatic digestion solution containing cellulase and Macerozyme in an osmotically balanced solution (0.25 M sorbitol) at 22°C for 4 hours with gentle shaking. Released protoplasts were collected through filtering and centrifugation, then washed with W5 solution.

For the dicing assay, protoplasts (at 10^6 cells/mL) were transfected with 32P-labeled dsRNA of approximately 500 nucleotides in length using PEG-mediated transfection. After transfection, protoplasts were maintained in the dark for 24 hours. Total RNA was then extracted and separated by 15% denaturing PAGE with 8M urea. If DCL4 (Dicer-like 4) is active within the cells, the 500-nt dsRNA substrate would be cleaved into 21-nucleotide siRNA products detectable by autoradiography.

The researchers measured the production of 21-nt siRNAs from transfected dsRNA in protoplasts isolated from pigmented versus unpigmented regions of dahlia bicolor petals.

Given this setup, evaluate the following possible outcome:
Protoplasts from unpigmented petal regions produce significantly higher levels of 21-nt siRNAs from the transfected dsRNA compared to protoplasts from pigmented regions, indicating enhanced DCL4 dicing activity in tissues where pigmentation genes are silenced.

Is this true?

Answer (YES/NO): YES